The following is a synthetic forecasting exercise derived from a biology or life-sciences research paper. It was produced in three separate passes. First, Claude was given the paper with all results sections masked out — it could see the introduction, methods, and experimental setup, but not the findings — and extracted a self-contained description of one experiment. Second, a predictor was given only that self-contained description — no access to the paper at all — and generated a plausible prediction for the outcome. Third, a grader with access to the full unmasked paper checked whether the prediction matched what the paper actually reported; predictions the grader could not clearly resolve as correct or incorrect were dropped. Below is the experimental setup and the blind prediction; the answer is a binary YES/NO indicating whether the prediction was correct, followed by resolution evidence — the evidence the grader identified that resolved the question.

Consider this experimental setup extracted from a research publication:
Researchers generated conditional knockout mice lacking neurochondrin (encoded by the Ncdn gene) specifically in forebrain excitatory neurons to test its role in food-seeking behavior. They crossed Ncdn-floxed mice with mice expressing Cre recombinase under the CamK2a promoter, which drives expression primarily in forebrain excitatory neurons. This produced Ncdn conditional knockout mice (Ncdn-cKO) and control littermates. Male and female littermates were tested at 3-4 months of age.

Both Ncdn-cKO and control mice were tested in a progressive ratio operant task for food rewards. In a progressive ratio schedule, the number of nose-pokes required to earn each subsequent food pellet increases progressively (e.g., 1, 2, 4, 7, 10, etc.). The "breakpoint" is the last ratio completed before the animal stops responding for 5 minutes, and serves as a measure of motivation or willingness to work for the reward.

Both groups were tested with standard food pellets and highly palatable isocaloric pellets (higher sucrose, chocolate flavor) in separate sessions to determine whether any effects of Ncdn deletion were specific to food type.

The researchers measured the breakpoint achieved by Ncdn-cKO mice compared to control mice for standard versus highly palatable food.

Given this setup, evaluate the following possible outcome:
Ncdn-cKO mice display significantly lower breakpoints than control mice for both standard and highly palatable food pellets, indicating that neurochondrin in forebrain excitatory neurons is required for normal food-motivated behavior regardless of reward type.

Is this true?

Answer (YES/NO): NO